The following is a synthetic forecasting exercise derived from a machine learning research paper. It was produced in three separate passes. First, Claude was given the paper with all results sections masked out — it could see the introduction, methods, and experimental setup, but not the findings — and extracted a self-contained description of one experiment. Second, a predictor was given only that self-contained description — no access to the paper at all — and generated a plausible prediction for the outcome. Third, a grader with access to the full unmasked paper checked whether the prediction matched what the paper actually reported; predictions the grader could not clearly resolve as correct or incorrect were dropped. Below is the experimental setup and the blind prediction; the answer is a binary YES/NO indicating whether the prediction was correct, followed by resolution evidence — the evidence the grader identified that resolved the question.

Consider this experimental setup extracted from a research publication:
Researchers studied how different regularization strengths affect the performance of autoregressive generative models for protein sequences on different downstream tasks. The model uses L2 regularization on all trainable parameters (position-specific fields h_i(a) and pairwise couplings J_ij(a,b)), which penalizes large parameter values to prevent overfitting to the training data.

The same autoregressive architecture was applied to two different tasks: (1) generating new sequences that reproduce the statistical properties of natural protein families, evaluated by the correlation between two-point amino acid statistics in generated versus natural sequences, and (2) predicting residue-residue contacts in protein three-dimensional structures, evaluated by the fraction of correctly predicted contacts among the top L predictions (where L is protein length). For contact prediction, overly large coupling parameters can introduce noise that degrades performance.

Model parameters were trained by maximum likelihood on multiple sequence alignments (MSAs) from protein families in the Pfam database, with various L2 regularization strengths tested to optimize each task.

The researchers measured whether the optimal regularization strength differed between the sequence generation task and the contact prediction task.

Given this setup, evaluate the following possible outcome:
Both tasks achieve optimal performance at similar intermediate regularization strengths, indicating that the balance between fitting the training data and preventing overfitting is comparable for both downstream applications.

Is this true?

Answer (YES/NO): NO